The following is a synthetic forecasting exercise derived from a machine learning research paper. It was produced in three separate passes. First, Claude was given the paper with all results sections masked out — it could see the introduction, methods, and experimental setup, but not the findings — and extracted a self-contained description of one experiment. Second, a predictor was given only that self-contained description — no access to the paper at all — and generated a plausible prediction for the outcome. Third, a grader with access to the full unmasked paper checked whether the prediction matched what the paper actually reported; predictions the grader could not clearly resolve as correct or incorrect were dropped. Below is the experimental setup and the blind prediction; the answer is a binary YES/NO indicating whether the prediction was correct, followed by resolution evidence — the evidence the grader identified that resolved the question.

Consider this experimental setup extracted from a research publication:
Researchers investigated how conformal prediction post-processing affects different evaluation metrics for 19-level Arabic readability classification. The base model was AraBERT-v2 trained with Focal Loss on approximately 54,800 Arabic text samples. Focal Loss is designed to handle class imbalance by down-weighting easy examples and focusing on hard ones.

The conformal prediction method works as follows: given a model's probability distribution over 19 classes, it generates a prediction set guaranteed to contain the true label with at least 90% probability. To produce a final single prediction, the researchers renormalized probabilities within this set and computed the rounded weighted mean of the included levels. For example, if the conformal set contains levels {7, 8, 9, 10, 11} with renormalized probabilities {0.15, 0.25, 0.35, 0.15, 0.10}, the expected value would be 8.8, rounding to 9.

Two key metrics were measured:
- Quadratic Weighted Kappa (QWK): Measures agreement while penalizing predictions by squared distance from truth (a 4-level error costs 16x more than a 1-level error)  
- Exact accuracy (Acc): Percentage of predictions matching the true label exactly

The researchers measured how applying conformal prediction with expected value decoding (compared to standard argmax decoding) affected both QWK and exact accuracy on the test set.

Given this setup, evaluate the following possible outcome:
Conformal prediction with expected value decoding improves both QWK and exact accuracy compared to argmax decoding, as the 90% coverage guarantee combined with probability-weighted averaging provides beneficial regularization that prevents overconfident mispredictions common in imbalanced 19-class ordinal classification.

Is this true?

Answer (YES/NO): NO